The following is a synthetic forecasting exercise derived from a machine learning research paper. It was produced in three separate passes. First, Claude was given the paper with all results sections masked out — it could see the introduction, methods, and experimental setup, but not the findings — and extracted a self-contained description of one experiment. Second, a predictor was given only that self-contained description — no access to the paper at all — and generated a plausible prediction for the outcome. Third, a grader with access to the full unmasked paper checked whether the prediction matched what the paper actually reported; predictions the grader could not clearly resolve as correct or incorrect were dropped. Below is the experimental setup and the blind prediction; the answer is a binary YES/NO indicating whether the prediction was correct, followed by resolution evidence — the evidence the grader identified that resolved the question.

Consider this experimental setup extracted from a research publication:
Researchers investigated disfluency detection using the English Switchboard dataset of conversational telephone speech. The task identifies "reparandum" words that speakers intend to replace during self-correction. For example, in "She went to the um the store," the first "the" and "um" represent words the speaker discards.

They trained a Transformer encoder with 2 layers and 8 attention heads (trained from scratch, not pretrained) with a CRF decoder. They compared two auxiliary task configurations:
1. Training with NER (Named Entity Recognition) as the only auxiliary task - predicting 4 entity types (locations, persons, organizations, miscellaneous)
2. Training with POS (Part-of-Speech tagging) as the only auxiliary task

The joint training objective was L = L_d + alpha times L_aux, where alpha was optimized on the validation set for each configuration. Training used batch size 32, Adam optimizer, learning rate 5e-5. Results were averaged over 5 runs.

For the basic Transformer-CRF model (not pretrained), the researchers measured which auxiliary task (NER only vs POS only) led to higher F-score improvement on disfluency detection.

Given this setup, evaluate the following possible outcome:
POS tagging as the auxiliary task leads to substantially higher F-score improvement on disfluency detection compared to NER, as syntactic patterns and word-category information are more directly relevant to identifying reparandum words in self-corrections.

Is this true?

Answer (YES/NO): YES